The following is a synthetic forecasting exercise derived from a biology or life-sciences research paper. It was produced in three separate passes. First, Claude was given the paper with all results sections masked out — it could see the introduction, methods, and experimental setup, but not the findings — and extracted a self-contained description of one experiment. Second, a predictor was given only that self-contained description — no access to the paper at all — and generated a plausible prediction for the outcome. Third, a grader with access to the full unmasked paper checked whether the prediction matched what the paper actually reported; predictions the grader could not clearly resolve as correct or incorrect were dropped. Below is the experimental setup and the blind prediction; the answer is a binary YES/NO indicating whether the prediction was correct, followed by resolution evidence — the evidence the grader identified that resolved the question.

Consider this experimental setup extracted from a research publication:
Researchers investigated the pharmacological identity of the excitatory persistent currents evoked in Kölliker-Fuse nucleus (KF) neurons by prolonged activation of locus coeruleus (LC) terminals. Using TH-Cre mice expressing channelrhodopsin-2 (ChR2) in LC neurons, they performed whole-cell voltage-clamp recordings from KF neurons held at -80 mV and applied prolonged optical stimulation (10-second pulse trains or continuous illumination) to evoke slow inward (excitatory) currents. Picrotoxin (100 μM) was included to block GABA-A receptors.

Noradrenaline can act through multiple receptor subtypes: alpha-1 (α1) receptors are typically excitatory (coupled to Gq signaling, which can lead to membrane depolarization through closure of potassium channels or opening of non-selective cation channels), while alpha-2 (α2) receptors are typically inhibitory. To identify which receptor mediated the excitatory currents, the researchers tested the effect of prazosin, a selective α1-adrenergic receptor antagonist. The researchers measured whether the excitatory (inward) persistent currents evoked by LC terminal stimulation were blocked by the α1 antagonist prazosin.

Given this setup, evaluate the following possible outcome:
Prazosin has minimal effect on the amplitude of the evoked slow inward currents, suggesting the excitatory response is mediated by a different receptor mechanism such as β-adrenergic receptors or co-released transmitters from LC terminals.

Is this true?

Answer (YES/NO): NO